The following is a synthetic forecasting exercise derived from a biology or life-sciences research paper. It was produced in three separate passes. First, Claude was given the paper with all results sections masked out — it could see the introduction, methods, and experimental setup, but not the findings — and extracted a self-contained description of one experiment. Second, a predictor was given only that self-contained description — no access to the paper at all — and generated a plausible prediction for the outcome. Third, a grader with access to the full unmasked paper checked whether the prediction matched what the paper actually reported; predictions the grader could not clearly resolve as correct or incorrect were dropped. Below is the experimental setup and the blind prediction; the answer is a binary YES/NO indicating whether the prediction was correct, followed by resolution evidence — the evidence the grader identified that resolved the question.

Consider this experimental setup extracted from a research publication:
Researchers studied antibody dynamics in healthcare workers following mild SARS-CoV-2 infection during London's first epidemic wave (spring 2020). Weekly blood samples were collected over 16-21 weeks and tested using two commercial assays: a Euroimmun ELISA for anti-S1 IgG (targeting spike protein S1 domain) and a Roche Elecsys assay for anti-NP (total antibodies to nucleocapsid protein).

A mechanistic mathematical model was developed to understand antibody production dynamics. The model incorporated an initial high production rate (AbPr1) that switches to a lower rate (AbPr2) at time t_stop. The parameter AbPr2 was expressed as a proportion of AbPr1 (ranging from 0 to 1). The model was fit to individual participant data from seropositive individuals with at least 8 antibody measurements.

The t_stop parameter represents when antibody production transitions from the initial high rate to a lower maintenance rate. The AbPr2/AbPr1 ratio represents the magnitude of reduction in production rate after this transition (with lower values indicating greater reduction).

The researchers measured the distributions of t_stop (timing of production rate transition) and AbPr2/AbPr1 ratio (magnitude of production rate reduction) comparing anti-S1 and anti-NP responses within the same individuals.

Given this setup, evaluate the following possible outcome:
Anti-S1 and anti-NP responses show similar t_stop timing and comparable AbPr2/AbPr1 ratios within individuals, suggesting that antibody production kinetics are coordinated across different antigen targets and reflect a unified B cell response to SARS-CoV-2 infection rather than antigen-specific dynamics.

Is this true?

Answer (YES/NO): NO